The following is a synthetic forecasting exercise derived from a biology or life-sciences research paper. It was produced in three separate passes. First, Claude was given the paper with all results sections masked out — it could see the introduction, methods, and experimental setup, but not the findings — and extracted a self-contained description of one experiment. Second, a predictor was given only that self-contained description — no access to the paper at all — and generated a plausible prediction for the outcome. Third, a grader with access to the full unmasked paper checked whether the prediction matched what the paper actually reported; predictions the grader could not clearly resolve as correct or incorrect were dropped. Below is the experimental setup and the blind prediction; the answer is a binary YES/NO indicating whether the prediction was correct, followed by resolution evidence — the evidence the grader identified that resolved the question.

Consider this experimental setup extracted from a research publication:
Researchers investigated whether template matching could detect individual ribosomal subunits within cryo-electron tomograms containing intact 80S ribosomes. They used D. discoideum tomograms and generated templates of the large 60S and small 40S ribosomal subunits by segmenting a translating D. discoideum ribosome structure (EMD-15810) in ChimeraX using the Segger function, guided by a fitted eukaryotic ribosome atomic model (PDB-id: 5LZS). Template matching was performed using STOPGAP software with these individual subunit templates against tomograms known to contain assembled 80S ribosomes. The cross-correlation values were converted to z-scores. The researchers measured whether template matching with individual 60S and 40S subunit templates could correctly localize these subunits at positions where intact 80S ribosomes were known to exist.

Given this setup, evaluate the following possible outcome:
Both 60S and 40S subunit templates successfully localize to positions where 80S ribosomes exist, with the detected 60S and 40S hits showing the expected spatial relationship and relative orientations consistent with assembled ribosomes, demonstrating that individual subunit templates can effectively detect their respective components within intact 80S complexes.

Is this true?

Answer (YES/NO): YES